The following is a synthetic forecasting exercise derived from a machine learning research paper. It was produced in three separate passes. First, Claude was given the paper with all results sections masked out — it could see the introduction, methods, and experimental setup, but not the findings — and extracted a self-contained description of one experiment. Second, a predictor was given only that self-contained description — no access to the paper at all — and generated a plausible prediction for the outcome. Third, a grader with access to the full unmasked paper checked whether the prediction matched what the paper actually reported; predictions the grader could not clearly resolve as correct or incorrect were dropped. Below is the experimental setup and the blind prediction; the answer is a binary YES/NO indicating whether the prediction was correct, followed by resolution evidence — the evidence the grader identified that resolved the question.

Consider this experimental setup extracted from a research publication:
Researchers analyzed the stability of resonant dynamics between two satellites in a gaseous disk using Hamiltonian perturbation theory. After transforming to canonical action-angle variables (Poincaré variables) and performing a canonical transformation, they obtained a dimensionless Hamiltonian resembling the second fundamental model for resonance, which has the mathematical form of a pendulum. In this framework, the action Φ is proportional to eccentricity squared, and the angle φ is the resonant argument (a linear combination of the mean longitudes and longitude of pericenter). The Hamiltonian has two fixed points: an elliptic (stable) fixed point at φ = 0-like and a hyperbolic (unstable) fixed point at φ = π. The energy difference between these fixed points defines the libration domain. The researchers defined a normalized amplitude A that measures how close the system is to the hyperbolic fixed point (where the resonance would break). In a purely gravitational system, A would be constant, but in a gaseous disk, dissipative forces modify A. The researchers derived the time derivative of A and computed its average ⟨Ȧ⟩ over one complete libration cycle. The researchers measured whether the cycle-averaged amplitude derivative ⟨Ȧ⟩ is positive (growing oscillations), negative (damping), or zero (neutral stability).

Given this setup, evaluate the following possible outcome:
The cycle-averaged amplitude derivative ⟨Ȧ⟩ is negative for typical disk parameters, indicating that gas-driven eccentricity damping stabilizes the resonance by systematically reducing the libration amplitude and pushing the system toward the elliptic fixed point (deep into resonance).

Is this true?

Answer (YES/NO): NO